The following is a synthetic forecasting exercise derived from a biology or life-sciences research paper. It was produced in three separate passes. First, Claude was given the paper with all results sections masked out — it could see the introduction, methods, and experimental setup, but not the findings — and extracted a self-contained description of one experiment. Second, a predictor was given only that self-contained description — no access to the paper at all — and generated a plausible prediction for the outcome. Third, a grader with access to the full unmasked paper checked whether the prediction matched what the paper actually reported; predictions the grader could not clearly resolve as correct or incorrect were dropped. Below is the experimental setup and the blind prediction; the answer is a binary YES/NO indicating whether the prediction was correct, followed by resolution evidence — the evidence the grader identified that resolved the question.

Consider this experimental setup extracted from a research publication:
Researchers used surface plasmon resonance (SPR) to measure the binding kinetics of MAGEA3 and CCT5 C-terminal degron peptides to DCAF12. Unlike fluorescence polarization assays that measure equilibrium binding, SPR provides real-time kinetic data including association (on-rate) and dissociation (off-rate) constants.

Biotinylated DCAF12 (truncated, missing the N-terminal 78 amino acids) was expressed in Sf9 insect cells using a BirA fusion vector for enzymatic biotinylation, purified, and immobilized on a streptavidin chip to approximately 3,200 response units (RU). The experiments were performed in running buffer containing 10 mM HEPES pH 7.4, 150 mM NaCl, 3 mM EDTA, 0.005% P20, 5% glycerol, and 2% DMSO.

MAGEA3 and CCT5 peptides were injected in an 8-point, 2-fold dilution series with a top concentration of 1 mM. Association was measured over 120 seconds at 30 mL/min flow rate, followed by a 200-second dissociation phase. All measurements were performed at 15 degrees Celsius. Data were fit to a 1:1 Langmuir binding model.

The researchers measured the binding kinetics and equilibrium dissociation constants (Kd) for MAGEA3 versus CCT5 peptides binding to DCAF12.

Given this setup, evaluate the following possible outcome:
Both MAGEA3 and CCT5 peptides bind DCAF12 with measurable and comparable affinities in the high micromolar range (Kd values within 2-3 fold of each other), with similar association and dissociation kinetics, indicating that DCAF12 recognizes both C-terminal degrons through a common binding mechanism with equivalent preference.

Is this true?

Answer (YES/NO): NO